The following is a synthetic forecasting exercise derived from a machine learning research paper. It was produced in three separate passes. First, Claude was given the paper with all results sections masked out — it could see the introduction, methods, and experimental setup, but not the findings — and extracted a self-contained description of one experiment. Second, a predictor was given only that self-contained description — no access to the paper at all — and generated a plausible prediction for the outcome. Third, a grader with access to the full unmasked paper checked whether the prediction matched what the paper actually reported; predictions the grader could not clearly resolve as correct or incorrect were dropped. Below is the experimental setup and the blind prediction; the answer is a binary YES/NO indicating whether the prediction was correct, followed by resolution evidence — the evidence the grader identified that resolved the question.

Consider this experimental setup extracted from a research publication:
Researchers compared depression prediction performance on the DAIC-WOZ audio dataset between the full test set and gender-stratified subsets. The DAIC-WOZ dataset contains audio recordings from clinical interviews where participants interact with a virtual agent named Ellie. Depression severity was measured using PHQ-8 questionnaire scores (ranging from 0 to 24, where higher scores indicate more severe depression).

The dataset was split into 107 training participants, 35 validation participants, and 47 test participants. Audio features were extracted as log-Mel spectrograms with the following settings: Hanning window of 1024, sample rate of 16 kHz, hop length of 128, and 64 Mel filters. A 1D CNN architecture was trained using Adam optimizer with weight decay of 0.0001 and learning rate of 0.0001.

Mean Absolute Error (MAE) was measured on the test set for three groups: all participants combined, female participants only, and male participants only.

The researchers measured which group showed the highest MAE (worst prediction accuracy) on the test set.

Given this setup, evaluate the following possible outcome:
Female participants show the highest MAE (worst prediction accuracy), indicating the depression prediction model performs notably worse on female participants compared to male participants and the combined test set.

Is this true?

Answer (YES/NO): YES